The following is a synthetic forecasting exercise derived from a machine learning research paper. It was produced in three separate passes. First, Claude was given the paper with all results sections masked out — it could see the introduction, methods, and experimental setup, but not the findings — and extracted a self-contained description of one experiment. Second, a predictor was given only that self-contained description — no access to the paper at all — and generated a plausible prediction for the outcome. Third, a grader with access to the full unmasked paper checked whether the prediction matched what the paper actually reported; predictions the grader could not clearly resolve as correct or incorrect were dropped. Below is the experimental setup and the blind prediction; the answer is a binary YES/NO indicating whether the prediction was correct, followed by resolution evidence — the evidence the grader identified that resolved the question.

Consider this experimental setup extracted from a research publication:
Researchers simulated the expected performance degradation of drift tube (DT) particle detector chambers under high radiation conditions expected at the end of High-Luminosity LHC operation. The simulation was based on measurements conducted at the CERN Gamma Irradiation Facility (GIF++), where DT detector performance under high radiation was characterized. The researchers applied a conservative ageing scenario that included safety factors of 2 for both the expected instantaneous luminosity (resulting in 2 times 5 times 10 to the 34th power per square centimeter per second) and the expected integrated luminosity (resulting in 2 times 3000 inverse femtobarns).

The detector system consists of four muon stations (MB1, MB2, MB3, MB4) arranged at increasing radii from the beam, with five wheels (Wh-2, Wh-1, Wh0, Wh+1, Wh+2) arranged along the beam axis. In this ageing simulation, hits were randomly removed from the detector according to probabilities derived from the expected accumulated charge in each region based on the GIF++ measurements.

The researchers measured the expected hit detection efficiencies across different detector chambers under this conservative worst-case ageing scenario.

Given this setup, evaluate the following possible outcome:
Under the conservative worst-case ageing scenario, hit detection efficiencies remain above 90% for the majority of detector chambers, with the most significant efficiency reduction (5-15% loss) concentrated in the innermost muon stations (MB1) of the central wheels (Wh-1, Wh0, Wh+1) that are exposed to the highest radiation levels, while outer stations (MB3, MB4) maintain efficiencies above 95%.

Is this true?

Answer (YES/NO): NO